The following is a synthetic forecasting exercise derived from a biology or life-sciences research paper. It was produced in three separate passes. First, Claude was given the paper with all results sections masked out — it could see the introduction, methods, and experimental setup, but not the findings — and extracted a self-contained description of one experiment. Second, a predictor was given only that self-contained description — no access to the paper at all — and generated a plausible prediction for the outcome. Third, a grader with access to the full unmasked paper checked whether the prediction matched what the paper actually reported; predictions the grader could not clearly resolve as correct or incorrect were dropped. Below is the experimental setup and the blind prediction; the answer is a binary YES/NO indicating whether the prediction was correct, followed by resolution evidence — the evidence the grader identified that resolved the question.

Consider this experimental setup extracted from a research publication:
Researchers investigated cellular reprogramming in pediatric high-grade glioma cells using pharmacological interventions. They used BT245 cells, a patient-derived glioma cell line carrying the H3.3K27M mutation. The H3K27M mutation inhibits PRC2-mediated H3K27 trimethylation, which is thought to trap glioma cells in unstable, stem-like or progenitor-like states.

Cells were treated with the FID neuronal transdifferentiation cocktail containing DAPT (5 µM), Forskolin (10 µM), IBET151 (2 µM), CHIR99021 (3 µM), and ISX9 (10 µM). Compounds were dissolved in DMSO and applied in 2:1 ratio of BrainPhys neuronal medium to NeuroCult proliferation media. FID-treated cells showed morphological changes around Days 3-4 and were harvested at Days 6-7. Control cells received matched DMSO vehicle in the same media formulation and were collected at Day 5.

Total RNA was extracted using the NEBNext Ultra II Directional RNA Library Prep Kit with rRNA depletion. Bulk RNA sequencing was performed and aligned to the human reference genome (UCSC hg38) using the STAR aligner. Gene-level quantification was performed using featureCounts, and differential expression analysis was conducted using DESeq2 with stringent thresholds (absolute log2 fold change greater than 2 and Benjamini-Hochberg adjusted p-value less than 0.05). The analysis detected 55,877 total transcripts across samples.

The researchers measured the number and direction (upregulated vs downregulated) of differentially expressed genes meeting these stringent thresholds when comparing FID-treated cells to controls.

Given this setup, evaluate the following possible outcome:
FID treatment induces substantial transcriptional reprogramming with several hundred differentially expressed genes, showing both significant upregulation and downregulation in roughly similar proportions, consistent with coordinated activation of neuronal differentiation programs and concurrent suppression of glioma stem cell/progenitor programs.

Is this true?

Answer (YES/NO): YES